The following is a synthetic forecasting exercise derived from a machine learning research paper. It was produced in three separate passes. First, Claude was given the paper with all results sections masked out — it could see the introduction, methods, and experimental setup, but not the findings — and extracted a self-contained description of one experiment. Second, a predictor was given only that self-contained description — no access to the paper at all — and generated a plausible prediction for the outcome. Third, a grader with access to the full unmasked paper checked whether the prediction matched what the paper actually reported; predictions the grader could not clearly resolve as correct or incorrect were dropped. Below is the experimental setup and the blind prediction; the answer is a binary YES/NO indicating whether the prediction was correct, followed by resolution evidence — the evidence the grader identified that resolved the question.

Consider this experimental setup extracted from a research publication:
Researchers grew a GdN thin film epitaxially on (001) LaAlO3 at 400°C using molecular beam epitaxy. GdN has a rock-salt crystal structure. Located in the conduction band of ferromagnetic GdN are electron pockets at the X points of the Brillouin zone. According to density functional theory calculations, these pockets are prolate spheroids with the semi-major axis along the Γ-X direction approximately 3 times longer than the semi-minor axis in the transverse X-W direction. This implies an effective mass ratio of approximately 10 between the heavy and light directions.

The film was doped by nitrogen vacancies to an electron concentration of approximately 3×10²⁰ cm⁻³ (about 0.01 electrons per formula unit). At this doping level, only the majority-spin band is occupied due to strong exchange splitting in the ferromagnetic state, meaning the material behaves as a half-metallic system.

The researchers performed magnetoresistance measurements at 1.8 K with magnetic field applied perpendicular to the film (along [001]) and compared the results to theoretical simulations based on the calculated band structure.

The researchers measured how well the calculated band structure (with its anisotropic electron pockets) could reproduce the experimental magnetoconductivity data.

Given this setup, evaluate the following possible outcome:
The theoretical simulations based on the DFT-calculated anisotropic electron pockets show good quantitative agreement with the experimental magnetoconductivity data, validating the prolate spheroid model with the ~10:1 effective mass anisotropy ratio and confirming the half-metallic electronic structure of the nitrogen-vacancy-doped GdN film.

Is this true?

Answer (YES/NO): NO